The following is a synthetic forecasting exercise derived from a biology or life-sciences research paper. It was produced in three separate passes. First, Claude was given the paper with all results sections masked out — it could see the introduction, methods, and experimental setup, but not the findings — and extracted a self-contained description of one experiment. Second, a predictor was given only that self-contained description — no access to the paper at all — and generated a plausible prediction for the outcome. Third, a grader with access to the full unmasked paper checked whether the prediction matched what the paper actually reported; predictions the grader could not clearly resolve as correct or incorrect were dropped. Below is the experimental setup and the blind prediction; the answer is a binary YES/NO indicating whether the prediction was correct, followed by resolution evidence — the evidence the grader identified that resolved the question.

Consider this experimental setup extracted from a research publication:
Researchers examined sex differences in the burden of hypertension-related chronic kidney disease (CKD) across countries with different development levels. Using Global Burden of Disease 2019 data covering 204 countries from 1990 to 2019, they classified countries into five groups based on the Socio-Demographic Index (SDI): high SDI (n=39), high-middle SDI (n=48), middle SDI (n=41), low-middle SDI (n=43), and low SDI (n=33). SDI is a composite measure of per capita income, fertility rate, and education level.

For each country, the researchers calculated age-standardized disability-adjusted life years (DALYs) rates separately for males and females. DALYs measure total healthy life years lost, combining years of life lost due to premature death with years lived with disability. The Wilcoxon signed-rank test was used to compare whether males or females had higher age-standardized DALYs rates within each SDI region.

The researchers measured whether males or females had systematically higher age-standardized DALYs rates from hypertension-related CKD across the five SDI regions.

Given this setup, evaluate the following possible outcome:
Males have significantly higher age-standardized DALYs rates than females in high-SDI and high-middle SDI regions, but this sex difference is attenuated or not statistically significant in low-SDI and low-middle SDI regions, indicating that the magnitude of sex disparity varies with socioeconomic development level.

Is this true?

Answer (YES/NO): NO